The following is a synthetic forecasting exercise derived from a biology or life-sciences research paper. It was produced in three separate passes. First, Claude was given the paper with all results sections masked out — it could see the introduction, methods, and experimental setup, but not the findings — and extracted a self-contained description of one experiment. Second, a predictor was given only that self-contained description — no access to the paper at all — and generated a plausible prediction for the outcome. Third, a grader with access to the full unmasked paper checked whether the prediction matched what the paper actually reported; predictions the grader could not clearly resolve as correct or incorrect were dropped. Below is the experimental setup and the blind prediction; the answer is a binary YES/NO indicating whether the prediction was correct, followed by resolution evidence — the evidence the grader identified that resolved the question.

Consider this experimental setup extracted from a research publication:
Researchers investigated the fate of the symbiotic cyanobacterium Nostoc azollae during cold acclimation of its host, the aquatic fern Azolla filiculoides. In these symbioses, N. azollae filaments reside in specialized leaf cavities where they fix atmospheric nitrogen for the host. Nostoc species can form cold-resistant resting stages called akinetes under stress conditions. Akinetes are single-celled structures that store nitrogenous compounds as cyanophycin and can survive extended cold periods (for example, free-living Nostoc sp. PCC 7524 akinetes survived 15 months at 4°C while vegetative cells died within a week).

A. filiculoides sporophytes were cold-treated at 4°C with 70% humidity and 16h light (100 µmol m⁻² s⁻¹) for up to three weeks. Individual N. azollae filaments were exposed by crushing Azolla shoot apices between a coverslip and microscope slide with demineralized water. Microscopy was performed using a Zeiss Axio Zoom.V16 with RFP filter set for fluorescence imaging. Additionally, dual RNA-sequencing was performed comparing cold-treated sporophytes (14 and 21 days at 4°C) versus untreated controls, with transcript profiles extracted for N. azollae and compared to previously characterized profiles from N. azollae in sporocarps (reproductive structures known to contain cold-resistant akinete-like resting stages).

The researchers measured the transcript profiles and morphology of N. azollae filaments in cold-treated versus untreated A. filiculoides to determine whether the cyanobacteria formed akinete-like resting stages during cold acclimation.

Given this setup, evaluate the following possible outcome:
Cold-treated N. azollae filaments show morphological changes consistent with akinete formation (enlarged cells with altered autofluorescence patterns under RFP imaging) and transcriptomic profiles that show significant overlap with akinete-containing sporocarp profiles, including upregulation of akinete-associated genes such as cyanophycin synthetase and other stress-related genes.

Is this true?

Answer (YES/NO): NO